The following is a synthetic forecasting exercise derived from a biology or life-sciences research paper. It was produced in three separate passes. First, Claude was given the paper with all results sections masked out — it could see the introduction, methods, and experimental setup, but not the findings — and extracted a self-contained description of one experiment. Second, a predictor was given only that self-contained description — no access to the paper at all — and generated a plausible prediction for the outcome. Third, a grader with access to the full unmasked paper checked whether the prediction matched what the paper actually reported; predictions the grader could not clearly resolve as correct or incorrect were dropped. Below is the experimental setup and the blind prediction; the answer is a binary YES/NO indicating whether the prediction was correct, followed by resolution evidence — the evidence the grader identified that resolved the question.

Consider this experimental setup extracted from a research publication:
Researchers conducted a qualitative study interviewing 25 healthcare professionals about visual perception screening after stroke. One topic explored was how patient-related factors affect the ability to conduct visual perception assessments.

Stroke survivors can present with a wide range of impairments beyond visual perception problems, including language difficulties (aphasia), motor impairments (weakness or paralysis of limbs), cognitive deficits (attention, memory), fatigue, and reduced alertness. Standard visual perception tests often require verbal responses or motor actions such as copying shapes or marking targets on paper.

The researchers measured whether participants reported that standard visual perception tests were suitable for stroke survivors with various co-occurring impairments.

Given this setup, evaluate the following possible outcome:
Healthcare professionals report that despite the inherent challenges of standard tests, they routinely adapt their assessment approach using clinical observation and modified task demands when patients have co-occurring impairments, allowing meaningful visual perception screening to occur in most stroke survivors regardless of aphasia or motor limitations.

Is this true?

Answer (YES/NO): NO